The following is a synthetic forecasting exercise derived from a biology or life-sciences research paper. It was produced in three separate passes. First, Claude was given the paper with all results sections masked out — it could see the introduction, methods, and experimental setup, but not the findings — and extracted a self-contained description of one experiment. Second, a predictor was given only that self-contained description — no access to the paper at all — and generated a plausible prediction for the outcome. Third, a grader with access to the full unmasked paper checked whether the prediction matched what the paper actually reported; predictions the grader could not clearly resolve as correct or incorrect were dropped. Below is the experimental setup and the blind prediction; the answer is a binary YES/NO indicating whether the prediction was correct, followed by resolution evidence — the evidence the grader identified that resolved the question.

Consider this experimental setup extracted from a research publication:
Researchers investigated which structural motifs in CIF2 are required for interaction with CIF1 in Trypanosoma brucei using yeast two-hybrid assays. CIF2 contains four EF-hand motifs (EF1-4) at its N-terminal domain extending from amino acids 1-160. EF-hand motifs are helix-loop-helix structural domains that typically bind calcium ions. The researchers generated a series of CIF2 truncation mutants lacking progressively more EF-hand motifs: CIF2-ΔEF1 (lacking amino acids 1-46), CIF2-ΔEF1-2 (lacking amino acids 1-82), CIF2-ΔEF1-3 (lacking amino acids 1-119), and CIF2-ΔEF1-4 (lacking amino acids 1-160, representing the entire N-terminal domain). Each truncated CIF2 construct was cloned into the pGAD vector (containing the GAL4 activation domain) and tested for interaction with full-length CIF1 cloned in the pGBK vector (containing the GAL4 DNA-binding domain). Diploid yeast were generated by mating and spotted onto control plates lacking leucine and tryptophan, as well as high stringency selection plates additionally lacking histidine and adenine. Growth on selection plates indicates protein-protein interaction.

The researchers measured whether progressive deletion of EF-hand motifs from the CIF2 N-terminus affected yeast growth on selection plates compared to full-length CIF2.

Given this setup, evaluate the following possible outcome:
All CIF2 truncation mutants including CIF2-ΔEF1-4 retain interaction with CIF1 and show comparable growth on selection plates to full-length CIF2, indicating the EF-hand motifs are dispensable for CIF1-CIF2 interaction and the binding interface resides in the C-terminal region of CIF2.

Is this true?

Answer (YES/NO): NO